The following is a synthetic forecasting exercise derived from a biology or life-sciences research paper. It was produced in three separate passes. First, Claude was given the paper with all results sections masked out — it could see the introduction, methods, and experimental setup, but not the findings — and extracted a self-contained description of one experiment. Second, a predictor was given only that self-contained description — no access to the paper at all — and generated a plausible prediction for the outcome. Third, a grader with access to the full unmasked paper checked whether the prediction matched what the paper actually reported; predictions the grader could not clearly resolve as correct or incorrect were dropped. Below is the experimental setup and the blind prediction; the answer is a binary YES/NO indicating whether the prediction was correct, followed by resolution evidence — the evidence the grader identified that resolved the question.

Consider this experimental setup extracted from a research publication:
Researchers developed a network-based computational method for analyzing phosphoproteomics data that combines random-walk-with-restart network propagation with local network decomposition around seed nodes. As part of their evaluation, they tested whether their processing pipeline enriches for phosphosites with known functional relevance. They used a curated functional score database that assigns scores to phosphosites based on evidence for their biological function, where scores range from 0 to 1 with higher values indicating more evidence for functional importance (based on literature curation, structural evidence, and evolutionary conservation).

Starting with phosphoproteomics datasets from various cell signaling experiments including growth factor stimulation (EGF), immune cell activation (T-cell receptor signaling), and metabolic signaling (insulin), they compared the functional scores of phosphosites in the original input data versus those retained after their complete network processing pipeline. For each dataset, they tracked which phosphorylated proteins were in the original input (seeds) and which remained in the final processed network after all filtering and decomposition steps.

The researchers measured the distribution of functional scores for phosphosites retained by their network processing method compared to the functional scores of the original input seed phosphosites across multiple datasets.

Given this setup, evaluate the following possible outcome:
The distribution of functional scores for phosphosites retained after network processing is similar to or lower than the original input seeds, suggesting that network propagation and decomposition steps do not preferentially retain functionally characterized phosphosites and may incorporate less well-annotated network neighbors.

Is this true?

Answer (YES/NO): NO